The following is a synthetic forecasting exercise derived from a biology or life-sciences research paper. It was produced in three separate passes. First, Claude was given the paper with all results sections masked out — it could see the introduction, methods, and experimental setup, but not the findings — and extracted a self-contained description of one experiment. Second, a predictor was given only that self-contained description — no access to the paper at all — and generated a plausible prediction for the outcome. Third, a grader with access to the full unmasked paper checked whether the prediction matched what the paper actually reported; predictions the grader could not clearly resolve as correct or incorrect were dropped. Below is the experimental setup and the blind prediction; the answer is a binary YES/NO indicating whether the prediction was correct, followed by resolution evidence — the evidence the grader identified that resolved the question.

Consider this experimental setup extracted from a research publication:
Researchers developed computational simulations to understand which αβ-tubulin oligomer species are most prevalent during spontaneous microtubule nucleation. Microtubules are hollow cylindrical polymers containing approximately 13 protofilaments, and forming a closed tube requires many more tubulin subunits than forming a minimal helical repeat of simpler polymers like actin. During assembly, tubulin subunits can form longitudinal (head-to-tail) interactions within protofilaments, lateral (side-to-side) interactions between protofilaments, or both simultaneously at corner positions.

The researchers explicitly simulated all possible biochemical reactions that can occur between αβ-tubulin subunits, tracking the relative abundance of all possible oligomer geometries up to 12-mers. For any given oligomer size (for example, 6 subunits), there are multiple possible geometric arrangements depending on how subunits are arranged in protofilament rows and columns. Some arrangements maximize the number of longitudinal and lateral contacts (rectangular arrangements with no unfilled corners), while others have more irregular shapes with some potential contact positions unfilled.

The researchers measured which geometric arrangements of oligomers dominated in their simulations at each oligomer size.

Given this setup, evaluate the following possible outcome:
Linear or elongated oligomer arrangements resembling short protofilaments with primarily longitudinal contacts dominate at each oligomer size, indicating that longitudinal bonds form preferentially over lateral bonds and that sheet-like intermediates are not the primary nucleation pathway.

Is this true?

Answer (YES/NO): NO